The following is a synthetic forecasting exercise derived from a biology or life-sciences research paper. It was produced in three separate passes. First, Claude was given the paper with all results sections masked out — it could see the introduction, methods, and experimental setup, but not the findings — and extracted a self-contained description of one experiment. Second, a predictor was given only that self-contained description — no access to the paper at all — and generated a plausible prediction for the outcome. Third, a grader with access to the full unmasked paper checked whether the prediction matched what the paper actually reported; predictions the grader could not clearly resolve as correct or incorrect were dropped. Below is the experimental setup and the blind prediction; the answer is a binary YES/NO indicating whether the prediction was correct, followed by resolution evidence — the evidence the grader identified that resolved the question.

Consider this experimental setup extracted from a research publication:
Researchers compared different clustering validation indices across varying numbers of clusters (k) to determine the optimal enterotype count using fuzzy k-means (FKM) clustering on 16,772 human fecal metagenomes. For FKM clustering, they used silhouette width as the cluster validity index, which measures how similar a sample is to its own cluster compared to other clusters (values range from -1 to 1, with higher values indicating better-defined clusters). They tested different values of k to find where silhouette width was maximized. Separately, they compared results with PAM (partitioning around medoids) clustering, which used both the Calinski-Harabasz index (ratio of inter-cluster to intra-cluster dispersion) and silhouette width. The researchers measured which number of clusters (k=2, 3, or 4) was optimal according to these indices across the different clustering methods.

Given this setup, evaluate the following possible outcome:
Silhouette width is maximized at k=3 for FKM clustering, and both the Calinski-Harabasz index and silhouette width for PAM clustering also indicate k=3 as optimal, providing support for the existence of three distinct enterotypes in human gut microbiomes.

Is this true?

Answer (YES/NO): NO